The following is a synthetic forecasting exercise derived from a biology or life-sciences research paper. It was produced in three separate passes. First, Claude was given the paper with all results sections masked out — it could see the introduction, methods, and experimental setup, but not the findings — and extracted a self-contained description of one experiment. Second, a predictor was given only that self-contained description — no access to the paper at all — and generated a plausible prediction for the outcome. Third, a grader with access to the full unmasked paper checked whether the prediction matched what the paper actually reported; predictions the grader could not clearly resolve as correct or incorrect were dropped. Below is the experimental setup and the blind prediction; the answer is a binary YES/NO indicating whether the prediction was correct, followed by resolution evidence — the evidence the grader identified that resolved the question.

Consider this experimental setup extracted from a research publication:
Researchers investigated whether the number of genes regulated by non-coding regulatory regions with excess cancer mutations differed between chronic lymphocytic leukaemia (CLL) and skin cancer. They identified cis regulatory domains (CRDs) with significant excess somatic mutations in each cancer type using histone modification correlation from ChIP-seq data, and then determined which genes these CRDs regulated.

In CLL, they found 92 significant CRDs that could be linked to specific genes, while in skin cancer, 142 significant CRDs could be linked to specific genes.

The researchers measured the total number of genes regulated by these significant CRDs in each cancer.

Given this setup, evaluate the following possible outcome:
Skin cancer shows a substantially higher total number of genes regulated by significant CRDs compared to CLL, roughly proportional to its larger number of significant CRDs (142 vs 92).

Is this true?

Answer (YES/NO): NO